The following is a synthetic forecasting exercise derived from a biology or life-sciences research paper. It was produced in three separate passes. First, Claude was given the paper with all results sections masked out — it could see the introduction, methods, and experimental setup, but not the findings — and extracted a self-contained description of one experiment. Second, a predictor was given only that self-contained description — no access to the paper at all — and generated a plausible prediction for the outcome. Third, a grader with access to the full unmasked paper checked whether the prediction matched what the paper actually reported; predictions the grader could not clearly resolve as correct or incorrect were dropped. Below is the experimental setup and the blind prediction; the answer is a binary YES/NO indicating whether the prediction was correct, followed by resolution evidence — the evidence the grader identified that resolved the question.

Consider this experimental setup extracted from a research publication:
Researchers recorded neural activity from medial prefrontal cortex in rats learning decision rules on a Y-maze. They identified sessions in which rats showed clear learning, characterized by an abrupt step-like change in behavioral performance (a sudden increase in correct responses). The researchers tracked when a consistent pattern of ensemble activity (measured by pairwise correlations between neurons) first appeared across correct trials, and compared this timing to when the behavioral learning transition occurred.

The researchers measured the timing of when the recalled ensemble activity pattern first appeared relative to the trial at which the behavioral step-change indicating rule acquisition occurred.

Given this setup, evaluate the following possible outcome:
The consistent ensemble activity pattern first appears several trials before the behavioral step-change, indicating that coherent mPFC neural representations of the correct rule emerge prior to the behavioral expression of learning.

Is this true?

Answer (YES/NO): NO